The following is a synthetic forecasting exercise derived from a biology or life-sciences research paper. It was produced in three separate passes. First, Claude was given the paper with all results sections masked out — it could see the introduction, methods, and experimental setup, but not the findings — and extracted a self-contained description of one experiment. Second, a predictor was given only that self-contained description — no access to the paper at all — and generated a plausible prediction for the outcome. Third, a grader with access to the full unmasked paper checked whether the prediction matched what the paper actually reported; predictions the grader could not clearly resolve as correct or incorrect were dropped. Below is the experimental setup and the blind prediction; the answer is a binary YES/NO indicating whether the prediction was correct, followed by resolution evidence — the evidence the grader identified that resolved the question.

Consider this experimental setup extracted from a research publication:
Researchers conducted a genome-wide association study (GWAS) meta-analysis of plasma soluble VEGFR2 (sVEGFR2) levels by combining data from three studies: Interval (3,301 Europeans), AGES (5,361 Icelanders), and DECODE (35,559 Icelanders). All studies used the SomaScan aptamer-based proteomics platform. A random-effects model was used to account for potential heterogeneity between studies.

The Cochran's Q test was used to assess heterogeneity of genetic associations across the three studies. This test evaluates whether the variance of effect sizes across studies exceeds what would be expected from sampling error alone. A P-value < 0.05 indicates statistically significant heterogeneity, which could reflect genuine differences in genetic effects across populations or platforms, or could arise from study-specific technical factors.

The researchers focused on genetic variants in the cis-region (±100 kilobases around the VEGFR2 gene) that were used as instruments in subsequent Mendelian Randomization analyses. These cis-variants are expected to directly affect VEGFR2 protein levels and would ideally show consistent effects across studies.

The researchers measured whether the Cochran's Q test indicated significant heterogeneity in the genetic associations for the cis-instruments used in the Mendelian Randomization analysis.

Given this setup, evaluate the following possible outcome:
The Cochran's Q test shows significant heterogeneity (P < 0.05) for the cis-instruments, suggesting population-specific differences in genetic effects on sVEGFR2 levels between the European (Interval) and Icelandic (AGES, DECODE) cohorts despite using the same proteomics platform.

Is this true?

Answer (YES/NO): NO